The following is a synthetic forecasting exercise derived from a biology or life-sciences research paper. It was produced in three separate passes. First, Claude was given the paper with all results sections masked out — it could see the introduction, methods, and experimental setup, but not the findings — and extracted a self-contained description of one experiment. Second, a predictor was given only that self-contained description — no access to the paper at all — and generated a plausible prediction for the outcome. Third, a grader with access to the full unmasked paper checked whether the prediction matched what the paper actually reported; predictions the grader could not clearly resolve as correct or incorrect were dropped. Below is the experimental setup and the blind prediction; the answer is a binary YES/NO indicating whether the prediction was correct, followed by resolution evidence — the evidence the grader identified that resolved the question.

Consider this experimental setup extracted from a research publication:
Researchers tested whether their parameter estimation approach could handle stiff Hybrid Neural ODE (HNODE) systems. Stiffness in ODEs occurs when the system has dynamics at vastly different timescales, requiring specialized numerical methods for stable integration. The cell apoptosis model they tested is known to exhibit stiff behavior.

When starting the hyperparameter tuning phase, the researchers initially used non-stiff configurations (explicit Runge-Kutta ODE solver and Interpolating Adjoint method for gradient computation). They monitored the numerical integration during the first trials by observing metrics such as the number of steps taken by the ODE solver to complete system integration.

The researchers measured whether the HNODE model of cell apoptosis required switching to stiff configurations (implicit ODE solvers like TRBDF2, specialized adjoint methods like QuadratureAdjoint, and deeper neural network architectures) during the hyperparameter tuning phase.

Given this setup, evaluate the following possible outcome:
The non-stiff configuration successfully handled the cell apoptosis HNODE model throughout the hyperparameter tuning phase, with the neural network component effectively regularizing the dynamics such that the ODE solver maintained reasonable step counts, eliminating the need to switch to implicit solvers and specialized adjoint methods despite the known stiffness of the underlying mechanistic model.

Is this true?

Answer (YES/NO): NO